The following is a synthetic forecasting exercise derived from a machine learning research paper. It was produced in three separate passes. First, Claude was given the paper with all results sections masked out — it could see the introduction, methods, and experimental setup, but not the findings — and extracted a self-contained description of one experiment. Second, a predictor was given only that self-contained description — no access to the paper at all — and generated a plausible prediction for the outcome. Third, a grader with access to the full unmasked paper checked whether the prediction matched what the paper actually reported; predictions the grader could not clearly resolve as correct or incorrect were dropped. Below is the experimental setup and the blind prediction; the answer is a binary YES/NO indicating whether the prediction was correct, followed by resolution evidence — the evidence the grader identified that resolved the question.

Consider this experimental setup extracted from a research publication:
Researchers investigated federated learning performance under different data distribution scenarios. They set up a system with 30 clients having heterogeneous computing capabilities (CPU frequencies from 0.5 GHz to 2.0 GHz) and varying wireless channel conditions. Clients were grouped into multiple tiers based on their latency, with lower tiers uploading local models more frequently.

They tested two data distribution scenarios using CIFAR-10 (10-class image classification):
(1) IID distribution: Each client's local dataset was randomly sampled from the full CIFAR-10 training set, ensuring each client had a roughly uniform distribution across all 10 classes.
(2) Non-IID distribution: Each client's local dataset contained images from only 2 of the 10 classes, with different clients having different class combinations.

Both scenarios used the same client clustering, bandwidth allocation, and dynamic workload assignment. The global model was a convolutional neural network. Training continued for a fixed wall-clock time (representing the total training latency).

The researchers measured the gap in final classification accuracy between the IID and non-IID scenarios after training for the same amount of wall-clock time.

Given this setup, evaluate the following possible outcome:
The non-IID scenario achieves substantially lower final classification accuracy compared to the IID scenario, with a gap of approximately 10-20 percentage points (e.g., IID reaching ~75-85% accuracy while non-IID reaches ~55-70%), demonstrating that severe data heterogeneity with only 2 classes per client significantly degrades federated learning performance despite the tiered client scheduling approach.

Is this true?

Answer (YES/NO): NO